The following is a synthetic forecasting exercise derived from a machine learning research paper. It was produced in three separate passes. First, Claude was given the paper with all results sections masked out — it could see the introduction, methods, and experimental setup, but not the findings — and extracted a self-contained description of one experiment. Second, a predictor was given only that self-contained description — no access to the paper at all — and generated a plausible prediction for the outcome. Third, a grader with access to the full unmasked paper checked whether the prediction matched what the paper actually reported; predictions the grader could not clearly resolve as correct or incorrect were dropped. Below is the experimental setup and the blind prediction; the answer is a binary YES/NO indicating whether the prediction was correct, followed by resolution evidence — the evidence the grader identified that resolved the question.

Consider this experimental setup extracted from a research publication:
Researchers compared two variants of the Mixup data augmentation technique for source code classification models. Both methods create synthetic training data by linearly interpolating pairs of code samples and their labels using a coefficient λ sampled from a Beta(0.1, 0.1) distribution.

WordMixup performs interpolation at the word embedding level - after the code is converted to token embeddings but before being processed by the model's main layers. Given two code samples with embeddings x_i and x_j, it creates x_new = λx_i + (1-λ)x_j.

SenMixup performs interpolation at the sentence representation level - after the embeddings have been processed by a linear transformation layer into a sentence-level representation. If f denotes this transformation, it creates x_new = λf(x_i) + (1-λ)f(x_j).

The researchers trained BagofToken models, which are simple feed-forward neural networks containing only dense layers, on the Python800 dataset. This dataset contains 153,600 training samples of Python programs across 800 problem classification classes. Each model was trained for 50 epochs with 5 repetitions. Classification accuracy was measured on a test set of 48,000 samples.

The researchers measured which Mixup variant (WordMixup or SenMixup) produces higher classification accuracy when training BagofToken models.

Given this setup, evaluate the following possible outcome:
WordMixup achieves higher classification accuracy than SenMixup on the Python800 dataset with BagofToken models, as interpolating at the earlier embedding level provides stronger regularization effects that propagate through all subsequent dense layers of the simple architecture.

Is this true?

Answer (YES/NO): NO